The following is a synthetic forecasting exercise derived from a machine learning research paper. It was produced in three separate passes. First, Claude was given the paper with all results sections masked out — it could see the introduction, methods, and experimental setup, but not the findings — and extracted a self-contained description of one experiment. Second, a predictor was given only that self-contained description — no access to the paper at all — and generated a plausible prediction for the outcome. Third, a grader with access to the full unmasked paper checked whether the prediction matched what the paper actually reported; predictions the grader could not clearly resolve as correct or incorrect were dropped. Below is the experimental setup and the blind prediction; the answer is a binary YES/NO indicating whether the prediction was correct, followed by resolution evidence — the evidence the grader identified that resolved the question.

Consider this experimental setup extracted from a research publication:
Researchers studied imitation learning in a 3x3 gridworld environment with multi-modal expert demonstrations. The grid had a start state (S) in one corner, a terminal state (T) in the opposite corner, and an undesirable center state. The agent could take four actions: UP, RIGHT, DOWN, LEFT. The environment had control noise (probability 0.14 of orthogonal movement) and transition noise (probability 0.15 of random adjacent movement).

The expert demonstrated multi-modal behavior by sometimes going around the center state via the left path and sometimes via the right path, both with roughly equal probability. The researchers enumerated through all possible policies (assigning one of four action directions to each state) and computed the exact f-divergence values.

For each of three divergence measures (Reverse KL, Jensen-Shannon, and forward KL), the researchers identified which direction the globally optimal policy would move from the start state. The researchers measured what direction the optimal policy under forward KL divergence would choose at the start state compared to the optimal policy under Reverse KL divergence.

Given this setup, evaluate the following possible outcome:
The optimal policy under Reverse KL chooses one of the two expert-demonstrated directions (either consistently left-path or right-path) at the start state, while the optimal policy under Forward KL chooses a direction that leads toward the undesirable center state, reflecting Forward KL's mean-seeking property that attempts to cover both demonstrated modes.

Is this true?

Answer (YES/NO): YES